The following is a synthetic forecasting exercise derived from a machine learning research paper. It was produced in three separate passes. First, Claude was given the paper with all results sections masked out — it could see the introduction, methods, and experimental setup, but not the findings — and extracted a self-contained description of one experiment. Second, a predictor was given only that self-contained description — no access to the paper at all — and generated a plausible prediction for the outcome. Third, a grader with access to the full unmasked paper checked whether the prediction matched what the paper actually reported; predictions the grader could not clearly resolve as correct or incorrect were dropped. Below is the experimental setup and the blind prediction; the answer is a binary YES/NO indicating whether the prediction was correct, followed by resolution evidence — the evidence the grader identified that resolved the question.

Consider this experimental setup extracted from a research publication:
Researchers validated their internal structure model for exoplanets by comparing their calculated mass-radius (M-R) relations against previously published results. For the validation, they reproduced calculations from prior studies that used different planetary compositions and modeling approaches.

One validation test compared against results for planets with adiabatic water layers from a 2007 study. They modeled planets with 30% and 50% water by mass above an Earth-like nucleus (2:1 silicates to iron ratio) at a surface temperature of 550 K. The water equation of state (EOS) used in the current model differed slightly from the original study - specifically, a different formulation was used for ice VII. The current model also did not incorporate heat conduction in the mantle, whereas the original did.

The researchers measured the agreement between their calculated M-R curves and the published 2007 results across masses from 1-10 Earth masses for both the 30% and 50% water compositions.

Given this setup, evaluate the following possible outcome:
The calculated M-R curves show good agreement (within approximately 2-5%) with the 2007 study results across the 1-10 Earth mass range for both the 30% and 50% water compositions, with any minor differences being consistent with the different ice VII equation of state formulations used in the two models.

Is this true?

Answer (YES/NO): YES